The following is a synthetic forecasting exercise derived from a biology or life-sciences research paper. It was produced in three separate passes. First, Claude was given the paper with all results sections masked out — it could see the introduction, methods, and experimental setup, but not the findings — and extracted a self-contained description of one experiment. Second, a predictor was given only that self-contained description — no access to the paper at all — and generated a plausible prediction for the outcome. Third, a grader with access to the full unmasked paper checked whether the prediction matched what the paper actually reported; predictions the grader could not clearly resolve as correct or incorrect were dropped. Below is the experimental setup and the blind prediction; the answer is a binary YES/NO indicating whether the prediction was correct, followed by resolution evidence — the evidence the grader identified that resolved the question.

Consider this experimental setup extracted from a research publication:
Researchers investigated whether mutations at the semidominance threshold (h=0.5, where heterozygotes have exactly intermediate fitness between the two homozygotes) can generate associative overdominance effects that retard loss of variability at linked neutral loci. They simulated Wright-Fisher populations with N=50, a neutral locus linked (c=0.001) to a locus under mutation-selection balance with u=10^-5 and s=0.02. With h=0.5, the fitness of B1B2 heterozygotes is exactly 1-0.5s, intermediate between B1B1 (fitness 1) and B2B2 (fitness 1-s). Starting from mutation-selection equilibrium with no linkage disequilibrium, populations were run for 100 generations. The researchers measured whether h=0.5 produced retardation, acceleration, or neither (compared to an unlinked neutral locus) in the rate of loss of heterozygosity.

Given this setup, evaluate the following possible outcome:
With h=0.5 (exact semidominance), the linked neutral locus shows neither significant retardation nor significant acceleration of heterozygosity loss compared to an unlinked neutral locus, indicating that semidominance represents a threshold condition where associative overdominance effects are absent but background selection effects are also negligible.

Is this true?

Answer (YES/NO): NO